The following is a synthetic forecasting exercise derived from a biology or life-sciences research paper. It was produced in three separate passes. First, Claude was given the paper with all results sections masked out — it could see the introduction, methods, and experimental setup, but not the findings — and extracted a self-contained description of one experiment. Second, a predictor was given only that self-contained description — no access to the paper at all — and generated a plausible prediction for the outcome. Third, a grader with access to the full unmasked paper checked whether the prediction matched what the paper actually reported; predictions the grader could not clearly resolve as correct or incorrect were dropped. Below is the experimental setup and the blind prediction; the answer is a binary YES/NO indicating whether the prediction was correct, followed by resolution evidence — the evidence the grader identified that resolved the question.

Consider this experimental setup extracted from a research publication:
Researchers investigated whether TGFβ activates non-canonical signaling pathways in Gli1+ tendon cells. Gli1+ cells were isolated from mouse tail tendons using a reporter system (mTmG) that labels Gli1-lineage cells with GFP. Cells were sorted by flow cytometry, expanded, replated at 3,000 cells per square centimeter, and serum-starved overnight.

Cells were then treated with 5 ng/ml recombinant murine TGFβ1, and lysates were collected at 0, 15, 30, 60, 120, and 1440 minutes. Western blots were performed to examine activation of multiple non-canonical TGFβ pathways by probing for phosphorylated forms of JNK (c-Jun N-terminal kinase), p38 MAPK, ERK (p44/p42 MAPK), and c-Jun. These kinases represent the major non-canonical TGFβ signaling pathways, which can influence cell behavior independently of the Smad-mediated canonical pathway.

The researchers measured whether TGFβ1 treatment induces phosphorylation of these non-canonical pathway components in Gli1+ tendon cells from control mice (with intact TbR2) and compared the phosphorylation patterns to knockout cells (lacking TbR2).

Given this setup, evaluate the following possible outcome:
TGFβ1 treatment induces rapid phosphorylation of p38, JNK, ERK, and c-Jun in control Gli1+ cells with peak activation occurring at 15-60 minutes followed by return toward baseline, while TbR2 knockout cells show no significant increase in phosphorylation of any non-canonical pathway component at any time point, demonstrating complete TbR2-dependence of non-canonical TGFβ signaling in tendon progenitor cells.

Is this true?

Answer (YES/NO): NO